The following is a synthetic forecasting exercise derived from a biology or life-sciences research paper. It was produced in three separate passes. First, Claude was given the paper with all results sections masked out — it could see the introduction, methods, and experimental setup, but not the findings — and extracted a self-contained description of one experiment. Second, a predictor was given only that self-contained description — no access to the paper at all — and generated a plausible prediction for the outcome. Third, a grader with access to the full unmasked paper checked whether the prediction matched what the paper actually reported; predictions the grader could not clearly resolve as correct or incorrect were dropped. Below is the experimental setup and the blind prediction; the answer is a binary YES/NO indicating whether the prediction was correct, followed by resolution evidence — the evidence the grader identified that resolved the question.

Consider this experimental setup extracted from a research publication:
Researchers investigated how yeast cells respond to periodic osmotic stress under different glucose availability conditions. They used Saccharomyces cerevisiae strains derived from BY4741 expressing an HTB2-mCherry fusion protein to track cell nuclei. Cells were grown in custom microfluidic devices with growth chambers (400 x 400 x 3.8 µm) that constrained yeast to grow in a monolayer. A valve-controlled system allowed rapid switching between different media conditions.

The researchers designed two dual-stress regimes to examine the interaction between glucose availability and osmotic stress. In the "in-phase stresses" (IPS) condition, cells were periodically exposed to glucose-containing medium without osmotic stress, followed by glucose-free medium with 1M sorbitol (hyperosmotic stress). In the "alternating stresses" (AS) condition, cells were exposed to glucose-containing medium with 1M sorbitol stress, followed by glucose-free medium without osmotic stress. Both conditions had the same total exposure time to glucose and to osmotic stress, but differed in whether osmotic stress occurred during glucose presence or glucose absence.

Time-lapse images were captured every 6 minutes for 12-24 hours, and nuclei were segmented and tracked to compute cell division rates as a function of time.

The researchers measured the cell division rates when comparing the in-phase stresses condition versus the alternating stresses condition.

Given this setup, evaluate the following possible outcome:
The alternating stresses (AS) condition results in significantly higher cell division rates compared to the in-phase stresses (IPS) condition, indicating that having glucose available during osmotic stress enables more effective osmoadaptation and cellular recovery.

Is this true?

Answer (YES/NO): NO